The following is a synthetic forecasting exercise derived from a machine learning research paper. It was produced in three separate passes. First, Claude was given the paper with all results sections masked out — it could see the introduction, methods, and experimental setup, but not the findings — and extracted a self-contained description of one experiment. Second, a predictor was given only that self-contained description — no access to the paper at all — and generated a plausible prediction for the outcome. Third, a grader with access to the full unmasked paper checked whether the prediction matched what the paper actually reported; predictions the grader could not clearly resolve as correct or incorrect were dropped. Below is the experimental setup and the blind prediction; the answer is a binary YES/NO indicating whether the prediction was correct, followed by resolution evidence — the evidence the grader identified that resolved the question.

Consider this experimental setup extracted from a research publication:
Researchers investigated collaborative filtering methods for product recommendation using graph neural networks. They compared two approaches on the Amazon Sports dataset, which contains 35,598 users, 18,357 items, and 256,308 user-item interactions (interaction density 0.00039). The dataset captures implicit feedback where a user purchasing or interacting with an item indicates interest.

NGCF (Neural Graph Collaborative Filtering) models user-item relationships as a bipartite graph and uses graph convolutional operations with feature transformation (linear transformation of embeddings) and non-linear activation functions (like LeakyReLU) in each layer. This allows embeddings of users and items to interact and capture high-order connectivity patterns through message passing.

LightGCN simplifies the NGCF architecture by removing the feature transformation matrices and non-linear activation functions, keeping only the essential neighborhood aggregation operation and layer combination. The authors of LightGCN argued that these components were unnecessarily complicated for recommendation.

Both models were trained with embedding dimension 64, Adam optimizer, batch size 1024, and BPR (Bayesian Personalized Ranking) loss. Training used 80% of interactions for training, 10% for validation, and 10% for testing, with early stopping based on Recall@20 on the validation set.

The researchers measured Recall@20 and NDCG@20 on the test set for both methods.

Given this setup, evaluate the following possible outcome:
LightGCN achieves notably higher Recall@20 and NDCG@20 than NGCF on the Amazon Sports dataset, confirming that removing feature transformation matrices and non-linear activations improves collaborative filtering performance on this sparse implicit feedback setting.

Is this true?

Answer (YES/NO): YES